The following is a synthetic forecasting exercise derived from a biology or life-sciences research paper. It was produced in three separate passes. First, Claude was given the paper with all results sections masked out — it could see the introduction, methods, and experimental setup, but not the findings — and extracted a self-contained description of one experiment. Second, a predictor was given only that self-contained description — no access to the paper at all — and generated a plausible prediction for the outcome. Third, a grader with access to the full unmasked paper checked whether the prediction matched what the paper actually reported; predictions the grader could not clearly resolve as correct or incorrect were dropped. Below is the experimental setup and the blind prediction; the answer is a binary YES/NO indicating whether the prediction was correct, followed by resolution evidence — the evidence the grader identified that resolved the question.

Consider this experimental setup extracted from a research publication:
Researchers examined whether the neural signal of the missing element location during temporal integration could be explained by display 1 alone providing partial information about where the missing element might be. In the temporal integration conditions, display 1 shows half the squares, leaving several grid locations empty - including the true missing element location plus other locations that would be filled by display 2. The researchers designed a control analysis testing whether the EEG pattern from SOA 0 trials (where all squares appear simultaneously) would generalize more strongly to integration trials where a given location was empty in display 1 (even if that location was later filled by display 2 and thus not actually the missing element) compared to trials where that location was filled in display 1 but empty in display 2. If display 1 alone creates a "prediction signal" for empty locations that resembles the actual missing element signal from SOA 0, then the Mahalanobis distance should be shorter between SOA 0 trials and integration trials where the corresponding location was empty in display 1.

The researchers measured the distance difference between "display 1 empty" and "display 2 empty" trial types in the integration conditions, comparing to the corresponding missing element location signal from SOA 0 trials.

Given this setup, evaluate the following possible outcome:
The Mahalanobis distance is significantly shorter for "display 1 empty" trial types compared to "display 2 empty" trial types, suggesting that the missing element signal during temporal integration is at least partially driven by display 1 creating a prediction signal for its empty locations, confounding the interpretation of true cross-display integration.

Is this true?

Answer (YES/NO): NO